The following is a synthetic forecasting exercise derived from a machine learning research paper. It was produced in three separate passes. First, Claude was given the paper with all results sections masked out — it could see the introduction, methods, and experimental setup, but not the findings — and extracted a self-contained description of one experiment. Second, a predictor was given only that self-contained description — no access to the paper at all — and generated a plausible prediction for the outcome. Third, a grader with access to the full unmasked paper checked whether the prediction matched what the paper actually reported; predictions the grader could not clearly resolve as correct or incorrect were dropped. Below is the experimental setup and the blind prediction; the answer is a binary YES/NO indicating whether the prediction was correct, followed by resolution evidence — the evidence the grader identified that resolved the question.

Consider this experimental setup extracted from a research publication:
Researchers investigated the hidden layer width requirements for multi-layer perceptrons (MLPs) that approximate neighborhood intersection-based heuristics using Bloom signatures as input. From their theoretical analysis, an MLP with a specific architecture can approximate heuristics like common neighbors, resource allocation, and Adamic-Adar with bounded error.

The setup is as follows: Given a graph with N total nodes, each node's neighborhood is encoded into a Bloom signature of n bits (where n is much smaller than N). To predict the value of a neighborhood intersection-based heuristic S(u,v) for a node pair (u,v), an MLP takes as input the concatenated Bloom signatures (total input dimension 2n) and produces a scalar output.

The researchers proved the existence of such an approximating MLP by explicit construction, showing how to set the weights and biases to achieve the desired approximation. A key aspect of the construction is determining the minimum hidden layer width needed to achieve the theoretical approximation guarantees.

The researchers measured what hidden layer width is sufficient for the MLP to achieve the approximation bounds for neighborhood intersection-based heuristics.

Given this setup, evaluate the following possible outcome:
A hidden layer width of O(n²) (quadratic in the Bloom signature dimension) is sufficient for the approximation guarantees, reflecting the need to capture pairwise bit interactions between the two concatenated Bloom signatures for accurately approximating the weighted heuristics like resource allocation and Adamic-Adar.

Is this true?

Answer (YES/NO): NO